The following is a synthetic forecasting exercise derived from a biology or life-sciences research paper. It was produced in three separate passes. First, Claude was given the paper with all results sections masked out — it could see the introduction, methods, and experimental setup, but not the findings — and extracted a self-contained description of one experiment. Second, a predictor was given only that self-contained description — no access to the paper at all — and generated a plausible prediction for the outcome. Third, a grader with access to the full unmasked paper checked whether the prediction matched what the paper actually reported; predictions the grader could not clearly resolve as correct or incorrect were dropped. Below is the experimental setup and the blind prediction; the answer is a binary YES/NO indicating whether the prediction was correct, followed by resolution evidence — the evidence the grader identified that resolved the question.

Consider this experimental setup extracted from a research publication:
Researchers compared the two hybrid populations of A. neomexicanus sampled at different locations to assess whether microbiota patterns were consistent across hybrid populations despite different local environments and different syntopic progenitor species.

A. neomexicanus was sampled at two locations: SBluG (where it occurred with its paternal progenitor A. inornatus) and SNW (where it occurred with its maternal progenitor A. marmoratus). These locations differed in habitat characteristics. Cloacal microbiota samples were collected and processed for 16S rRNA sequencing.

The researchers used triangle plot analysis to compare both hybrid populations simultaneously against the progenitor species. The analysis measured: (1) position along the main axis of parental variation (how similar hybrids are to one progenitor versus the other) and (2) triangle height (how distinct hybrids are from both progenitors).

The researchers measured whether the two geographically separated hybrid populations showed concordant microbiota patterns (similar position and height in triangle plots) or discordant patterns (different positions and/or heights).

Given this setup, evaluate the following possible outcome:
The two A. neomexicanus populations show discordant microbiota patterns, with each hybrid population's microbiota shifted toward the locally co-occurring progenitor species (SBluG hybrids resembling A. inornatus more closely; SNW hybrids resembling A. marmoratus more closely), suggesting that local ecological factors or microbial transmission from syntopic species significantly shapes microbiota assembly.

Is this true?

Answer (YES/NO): NO